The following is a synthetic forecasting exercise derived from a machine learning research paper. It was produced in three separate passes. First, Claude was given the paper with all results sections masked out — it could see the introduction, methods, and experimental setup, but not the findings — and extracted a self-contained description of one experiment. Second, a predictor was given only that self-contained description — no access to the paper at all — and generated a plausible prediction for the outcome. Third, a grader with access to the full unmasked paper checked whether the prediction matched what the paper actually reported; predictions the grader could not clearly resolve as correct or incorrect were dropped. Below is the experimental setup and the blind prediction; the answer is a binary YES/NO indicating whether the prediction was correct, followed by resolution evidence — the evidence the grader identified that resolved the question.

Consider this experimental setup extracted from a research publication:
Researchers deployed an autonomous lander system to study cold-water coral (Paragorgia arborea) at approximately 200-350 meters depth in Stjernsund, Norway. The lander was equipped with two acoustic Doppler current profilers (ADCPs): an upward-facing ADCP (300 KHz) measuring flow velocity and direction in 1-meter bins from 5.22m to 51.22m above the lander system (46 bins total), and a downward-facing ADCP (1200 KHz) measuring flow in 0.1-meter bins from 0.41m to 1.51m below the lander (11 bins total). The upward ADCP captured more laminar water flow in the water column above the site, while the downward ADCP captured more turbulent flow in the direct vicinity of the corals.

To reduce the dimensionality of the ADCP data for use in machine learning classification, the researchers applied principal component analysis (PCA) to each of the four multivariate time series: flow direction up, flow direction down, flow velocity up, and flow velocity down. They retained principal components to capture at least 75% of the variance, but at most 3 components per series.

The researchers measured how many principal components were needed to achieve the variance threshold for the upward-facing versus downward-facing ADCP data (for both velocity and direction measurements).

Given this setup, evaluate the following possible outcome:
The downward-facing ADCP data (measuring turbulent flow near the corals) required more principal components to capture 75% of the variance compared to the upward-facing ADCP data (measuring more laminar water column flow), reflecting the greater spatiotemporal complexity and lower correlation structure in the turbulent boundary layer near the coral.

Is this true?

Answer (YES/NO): YES